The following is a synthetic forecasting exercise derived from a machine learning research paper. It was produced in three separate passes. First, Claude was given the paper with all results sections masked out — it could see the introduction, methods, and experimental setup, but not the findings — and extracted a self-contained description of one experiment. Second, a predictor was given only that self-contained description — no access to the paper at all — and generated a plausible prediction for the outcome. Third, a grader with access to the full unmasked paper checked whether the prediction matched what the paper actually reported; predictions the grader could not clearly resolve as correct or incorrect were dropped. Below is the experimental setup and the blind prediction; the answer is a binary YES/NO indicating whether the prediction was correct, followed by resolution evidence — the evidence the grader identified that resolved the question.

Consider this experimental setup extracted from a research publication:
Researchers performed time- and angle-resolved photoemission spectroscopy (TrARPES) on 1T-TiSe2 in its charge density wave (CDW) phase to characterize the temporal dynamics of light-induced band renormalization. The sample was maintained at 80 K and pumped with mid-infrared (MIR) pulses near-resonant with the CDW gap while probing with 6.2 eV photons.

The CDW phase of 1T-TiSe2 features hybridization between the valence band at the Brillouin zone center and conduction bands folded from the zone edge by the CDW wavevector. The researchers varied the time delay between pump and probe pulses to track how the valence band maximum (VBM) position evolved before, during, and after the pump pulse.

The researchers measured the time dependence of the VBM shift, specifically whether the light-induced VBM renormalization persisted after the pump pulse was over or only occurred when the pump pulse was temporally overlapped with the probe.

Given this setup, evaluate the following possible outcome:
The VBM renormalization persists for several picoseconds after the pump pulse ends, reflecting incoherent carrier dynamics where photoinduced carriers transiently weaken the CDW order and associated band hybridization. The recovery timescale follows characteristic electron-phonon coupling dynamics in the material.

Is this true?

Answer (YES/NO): NO